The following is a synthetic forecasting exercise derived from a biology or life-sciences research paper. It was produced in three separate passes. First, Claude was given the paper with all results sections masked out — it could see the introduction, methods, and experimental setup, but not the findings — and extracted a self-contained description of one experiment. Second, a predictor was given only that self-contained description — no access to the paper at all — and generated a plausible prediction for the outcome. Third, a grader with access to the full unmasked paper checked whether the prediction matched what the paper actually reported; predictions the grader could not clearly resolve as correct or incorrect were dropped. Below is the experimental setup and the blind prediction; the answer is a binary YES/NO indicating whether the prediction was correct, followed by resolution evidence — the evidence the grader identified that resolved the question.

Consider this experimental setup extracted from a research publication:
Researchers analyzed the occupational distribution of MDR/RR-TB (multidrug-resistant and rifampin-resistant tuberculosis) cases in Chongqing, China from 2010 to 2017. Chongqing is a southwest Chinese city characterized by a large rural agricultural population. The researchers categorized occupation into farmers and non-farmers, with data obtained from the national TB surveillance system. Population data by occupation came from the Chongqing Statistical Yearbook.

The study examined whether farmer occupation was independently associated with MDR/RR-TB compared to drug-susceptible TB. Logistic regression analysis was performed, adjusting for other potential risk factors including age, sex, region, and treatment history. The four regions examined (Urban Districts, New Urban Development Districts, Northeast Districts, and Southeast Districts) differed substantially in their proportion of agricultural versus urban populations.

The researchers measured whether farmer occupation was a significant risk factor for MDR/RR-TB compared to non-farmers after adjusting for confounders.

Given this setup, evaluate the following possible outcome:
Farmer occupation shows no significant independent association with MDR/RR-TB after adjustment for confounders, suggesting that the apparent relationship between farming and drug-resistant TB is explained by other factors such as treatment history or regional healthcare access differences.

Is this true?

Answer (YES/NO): YES